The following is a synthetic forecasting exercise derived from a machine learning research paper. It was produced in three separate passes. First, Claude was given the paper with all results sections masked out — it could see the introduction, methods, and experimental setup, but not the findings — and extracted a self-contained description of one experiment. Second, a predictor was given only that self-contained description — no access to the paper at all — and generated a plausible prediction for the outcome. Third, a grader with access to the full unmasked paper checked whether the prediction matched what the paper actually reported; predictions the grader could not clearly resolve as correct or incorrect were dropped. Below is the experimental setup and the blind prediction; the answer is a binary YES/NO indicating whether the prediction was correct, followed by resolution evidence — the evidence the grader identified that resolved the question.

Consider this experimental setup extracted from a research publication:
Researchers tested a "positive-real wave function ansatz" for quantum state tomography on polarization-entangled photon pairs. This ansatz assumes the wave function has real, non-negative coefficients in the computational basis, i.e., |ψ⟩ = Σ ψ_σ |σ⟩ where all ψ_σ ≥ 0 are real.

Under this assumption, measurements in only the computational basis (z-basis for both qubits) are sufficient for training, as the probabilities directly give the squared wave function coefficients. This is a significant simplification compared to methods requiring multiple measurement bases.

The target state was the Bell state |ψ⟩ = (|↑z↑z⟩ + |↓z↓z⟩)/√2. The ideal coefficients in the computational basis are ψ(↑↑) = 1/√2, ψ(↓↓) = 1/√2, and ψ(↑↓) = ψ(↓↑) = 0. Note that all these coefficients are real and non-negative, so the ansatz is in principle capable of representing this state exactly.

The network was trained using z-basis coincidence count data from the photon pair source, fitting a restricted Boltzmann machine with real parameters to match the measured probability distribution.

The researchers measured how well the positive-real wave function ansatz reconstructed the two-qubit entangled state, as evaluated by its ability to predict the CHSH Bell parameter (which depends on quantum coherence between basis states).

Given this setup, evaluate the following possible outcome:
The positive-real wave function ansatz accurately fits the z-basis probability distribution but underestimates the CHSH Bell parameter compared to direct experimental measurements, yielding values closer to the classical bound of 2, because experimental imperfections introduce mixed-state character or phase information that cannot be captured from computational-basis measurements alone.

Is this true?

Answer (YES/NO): NO